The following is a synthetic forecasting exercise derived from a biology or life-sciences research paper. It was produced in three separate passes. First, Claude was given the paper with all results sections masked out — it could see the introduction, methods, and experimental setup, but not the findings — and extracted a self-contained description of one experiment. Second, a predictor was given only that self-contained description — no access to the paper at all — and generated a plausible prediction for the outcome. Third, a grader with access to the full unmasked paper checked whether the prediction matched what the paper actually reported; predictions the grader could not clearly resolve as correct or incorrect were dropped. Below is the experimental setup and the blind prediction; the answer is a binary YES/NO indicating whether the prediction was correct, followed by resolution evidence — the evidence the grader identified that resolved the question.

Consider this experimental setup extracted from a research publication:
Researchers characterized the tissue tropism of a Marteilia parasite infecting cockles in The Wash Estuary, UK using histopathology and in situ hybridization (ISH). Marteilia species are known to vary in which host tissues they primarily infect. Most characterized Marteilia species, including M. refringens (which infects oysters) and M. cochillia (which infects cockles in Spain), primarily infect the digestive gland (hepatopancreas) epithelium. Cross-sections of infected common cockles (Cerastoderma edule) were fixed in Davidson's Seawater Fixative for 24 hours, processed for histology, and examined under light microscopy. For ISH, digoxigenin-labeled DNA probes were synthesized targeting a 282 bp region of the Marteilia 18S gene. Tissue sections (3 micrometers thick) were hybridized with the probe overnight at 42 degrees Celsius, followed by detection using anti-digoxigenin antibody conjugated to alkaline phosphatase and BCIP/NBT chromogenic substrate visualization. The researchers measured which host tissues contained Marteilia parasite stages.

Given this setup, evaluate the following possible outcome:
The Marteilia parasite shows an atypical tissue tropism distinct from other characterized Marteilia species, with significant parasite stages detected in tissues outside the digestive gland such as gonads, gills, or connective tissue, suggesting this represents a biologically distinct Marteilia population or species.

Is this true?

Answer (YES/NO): YES